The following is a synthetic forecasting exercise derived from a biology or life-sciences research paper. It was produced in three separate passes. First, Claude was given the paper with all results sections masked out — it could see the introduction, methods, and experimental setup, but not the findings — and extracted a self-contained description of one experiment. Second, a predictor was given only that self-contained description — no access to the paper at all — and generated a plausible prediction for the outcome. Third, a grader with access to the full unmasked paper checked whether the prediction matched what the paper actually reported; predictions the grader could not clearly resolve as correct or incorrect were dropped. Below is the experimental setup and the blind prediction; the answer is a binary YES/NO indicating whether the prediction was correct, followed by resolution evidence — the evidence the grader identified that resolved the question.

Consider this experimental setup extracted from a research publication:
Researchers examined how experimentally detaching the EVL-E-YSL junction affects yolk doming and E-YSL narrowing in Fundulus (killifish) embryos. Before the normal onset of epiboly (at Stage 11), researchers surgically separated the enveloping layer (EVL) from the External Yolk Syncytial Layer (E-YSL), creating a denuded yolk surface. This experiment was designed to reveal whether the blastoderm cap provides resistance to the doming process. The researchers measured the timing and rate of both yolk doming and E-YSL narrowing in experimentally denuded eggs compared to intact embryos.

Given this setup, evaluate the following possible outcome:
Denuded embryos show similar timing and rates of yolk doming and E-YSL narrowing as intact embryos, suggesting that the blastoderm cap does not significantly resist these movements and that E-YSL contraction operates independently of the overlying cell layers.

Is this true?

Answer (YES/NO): NO